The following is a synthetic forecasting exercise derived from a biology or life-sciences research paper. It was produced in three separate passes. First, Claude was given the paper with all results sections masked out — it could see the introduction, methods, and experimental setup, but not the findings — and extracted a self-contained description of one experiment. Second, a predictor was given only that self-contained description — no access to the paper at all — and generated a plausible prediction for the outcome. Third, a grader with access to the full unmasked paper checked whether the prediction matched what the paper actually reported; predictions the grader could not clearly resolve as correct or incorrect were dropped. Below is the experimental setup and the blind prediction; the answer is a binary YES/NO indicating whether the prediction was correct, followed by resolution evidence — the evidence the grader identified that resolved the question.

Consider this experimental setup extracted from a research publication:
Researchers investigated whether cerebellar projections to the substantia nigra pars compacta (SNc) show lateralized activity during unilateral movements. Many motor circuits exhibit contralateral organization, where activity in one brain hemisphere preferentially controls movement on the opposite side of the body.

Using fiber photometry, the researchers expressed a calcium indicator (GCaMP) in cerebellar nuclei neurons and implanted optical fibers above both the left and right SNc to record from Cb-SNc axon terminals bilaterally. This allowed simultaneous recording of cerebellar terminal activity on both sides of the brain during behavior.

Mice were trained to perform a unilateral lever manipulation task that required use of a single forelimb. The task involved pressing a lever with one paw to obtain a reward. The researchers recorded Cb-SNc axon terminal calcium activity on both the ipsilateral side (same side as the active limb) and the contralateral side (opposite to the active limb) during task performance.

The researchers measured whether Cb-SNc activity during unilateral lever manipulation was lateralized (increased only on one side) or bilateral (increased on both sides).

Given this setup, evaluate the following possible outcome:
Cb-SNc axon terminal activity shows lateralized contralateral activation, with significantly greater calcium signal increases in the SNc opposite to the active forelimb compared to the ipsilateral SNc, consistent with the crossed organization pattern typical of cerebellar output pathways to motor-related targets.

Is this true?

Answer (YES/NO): NO